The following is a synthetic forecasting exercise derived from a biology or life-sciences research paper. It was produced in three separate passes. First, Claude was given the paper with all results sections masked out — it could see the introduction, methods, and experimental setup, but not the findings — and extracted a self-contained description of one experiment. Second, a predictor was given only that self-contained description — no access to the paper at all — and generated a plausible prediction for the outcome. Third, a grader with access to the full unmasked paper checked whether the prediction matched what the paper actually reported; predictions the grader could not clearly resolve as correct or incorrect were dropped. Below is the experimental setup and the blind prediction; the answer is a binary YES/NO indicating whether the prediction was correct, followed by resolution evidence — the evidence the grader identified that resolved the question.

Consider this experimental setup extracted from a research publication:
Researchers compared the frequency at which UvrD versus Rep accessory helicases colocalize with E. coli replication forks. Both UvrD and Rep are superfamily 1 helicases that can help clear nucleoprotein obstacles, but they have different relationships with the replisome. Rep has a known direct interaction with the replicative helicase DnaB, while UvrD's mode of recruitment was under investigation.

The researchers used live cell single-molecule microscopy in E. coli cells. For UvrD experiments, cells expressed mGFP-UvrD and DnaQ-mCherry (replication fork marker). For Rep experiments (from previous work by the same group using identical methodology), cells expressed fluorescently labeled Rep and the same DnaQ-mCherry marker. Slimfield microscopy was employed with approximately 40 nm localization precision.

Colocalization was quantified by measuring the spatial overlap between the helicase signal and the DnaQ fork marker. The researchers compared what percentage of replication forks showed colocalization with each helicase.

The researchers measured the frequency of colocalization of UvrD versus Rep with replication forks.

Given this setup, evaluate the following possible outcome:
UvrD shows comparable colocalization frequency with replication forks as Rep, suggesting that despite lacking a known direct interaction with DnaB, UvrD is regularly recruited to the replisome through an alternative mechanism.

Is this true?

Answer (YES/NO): NO